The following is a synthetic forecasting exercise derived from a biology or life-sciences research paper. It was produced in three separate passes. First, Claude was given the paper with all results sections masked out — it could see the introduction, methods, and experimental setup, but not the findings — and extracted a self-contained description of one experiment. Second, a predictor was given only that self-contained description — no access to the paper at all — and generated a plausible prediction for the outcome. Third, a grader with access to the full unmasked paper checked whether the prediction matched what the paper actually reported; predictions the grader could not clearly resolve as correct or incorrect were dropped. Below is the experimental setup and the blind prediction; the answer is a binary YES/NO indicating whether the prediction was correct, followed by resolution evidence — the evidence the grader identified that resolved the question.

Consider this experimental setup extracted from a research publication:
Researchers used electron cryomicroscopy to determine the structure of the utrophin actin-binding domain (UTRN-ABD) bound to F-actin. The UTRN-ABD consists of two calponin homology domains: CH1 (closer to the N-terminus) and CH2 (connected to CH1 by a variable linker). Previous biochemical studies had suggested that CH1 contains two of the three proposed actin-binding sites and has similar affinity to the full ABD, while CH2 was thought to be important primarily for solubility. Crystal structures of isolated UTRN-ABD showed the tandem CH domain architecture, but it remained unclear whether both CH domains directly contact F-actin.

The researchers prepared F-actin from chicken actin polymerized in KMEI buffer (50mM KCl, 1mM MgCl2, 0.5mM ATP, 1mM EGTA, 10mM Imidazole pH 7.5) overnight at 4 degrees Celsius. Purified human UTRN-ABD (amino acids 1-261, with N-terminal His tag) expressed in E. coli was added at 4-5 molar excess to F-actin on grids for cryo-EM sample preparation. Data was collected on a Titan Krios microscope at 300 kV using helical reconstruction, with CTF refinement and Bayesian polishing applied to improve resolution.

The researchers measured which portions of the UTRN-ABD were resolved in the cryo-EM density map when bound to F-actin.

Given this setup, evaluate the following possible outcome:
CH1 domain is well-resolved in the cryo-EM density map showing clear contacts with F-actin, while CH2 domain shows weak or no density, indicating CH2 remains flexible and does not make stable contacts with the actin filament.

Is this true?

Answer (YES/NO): YES